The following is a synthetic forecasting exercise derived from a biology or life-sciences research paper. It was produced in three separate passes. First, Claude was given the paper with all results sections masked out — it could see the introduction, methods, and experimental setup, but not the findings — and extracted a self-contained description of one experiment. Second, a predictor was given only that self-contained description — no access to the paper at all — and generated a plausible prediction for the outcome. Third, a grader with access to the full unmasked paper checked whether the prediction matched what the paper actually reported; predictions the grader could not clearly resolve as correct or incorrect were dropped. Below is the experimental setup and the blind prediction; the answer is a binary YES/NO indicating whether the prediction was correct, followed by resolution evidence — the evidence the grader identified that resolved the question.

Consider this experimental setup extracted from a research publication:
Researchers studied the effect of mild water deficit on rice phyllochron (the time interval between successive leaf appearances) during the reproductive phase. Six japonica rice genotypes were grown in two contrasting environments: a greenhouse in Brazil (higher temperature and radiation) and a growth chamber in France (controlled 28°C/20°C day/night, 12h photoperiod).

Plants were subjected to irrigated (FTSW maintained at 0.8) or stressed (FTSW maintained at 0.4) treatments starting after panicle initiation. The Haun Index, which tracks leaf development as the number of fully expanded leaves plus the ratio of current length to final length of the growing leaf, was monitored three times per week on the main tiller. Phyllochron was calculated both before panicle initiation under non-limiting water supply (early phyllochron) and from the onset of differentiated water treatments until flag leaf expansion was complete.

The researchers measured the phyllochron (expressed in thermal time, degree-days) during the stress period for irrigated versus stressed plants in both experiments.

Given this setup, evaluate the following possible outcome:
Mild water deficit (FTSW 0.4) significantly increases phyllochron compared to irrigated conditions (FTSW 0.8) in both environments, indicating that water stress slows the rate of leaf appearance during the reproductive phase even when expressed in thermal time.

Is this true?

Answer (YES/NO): YES